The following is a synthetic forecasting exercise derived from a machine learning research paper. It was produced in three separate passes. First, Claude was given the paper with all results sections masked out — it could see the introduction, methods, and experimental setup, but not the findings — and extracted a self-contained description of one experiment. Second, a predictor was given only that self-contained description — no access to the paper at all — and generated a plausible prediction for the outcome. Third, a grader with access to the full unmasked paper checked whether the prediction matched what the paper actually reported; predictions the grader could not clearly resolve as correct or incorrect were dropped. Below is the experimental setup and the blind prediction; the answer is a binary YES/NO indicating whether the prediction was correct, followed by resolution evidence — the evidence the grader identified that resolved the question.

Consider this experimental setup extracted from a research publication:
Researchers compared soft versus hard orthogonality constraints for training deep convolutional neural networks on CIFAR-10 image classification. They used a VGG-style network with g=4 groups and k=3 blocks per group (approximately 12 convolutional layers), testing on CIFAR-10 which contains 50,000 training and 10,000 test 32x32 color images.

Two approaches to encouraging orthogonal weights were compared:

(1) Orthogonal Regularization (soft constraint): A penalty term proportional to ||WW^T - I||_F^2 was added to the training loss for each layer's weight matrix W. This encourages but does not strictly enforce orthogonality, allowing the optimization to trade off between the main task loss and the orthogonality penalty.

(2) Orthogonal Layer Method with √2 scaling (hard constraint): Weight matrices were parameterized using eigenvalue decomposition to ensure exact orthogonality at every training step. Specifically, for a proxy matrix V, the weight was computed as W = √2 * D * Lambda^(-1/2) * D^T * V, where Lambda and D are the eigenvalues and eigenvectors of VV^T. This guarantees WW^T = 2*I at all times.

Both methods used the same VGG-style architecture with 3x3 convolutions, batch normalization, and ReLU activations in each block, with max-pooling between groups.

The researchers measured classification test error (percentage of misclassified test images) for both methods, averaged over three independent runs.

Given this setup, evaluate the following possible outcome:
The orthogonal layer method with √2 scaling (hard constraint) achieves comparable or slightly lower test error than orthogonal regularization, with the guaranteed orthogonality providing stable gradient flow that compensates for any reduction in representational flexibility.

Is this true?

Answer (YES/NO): YES